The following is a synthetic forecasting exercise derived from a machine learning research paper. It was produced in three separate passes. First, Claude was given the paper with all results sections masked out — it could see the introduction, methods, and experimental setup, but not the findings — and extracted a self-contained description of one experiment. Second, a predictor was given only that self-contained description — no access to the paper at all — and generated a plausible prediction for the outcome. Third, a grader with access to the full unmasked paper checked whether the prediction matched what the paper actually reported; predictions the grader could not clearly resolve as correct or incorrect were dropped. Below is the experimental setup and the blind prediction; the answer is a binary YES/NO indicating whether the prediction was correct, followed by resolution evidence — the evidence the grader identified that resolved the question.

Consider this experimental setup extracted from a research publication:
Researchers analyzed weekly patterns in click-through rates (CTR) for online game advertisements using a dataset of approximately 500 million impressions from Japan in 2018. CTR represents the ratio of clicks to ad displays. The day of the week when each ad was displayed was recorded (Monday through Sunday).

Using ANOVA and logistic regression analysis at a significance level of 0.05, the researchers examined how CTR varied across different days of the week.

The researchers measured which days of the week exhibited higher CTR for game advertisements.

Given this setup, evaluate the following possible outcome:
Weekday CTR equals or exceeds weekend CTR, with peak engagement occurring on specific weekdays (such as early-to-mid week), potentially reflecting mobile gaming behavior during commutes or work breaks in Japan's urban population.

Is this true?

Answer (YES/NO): NO